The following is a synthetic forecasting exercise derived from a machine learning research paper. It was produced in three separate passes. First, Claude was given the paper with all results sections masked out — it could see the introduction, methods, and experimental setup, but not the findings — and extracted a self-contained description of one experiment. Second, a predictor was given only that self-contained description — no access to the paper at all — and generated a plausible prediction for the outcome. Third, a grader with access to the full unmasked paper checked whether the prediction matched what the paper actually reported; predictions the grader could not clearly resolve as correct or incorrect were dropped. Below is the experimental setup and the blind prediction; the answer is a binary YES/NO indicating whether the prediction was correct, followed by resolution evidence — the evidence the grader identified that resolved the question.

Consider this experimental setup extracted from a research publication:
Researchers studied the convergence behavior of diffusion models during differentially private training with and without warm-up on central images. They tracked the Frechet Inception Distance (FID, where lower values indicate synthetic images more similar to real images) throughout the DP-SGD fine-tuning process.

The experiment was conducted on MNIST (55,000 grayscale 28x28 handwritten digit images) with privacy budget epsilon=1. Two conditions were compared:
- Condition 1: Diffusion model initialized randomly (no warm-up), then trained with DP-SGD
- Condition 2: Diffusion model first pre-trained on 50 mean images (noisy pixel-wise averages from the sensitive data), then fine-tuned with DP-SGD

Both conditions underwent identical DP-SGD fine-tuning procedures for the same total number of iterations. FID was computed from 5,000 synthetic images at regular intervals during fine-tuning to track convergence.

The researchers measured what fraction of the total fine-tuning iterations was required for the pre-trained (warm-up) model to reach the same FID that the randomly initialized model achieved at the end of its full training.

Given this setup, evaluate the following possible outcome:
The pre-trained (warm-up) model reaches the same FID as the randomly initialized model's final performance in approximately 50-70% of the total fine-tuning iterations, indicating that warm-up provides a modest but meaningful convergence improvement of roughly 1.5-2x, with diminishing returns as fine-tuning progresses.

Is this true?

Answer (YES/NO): NO